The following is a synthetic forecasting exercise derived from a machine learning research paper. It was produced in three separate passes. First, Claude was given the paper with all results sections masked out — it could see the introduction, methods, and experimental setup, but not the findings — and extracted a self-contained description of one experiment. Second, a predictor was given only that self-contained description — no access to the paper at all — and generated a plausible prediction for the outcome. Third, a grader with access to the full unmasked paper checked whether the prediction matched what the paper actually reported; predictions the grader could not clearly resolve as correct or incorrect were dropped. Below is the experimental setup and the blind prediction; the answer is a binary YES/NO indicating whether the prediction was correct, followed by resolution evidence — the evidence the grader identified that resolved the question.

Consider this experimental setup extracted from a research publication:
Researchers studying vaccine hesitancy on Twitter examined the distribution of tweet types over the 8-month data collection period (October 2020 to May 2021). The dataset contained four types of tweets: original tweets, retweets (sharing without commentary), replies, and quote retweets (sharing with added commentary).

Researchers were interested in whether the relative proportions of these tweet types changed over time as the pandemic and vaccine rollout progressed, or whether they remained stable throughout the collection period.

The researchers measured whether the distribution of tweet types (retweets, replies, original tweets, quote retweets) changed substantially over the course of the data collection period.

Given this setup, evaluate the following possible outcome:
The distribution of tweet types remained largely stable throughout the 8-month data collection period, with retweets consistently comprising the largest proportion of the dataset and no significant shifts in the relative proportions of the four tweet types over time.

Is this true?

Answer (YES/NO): YES